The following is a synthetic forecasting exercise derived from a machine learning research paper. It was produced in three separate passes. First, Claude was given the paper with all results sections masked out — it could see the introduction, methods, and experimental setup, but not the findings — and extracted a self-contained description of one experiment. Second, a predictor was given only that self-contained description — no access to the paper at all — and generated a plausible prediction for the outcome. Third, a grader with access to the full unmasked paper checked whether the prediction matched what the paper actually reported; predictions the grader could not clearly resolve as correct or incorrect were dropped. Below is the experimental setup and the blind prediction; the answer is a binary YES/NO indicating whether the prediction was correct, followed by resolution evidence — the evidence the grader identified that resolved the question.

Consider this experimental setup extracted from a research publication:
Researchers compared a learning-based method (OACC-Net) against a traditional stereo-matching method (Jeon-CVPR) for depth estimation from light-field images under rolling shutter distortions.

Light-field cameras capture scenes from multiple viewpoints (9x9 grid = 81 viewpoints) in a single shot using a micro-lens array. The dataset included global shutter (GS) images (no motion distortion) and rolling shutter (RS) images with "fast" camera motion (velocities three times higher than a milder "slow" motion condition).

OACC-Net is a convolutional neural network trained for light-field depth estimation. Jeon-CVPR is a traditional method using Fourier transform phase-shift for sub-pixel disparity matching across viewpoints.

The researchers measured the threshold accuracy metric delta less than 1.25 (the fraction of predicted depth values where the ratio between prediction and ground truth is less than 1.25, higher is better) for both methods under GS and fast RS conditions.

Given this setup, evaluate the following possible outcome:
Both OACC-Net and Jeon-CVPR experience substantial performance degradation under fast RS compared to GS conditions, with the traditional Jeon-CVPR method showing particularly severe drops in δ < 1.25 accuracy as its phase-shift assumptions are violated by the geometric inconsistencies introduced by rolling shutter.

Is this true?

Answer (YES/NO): NO